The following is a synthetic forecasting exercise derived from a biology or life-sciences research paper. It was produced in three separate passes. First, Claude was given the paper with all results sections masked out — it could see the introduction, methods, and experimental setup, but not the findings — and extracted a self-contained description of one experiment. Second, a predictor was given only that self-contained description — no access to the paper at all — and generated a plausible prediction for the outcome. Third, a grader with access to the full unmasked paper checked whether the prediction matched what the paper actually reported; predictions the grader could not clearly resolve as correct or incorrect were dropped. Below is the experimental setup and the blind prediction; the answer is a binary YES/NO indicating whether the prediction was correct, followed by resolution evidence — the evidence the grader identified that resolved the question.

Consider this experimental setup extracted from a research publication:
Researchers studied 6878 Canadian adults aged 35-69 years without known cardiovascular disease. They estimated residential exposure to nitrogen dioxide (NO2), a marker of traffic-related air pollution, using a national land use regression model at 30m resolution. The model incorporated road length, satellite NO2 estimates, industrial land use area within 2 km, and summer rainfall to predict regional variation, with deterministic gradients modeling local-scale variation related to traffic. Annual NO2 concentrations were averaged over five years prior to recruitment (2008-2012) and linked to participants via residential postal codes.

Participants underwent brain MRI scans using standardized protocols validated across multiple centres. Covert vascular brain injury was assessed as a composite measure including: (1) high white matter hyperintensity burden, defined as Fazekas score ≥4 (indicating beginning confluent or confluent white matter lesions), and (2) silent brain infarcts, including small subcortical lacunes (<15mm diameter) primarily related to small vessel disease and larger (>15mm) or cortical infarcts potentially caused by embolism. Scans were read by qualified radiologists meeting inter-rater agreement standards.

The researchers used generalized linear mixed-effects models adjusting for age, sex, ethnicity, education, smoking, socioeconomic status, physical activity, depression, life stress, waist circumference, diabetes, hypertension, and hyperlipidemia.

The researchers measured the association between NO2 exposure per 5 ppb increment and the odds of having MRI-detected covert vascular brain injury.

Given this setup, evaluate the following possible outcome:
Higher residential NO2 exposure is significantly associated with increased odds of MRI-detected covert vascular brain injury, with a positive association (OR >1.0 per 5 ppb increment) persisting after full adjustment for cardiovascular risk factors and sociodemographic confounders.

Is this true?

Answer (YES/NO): YES